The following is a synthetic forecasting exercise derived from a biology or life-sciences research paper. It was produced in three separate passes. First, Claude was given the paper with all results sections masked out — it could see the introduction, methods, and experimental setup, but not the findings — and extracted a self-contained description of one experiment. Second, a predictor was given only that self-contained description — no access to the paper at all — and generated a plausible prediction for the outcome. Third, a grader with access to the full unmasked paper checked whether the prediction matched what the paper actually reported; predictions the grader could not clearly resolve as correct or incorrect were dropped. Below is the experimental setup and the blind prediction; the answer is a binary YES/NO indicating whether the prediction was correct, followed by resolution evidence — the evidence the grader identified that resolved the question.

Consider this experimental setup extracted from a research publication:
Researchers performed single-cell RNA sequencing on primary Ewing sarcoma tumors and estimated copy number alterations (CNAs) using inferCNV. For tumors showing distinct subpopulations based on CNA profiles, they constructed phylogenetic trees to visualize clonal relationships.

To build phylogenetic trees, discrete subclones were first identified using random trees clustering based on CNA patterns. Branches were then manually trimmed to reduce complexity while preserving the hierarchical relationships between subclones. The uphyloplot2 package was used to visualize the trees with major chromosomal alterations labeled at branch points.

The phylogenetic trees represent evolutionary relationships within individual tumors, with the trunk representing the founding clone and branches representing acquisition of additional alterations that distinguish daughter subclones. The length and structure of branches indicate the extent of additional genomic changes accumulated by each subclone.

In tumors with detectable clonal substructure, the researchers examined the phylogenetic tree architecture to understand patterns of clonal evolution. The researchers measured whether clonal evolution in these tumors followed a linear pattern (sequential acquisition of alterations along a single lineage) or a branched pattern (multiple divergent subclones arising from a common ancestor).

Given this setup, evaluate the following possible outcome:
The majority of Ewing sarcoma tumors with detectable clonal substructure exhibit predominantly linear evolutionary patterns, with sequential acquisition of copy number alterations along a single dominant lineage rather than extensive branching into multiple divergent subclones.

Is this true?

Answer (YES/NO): NO